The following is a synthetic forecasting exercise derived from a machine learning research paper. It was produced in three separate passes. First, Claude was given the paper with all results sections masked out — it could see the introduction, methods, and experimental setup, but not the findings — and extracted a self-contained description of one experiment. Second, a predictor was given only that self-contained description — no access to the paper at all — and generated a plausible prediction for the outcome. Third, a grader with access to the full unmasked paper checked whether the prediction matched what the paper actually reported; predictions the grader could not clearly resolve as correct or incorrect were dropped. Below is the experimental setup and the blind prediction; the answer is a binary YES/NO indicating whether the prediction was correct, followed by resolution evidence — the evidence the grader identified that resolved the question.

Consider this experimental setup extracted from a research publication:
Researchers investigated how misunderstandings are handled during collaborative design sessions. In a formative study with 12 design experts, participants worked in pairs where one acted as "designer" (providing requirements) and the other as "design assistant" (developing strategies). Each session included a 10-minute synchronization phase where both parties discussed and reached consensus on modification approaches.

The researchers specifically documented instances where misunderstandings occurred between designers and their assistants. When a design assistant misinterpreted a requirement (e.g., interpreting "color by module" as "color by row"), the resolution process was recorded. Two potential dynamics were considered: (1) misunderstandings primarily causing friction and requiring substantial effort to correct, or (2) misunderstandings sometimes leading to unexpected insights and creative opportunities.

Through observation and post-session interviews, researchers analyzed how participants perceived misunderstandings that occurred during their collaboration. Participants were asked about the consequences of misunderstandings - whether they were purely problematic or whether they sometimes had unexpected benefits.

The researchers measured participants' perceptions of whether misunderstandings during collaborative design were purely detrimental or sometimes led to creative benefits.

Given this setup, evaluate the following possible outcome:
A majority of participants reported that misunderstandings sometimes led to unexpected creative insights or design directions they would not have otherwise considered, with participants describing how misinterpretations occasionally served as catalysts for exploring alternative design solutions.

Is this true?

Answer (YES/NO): NO